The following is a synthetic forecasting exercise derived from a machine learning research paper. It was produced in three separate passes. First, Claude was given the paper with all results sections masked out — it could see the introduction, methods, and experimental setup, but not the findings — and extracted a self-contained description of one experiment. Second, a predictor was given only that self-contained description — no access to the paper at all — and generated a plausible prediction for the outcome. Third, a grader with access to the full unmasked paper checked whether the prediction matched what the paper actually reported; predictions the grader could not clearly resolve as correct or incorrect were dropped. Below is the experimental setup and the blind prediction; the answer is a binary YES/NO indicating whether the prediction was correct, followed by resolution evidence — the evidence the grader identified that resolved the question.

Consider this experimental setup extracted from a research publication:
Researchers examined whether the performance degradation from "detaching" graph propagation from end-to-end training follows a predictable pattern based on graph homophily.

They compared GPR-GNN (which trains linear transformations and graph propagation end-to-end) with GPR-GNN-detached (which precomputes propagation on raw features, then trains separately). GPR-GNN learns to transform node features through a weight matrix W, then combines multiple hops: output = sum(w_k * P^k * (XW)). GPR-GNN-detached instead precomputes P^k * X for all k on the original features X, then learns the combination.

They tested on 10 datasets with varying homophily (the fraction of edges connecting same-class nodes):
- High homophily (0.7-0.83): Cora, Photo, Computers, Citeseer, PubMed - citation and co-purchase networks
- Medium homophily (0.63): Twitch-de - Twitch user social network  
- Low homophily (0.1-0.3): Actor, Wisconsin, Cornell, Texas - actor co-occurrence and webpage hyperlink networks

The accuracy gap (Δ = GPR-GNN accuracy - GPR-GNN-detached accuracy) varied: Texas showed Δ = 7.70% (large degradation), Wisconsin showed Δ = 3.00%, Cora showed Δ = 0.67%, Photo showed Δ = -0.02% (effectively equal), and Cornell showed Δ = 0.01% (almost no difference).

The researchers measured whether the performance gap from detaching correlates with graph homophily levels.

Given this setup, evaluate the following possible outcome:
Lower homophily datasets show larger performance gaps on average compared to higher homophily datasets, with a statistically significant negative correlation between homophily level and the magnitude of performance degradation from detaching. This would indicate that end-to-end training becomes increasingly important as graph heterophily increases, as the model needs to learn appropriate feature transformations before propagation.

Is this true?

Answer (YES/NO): NO